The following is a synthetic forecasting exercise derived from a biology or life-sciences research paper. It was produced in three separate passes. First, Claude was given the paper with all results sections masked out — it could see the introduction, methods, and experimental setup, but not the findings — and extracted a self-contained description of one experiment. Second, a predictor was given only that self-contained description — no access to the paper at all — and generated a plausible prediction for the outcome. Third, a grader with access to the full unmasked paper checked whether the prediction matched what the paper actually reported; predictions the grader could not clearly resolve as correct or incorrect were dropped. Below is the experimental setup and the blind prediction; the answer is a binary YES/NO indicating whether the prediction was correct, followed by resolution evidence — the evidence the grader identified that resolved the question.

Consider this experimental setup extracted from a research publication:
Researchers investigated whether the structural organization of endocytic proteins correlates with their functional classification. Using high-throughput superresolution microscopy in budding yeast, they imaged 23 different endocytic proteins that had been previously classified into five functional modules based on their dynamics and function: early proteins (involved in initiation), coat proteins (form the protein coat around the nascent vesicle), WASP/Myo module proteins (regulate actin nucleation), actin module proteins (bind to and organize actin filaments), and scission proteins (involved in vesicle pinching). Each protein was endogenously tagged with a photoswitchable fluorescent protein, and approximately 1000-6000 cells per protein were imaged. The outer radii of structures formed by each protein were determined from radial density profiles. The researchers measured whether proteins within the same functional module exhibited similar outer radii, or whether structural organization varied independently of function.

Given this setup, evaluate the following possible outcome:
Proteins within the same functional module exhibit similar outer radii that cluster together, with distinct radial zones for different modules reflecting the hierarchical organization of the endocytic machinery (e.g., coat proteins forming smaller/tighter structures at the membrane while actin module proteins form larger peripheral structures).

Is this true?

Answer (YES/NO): YES